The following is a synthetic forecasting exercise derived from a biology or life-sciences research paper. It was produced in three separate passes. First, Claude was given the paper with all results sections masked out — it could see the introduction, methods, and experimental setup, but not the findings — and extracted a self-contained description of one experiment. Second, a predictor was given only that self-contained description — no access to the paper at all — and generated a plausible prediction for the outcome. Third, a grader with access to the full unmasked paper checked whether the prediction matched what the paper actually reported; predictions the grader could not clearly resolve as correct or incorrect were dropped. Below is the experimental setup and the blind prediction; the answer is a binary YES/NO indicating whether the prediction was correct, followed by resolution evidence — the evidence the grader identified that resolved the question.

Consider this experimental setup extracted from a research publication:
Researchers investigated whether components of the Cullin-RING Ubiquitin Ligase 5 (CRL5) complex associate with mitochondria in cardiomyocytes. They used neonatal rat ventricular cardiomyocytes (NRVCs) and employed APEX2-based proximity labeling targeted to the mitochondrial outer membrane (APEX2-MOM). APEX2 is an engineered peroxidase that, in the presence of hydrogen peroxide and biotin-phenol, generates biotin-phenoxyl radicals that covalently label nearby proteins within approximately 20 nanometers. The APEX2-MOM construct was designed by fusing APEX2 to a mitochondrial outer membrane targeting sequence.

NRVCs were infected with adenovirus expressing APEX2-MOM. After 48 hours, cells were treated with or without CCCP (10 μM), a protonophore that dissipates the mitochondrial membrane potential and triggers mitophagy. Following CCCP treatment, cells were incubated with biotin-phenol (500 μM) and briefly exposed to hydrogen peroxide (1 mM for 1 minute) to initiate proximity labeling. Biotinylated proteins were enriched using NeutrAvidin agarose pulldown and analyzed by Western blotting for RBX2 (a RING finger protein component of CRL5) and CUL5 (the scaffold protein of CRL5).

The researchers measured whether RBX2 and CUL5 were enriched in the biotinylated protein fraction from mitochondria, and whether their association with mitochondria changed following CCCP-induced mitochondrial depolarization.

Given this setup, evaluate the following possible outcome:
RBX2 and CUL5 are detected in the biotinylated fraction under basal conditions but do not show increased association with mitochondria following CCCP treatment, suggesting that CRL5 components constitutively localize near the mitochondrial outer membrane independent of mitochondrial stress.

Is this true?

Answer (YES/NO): NO